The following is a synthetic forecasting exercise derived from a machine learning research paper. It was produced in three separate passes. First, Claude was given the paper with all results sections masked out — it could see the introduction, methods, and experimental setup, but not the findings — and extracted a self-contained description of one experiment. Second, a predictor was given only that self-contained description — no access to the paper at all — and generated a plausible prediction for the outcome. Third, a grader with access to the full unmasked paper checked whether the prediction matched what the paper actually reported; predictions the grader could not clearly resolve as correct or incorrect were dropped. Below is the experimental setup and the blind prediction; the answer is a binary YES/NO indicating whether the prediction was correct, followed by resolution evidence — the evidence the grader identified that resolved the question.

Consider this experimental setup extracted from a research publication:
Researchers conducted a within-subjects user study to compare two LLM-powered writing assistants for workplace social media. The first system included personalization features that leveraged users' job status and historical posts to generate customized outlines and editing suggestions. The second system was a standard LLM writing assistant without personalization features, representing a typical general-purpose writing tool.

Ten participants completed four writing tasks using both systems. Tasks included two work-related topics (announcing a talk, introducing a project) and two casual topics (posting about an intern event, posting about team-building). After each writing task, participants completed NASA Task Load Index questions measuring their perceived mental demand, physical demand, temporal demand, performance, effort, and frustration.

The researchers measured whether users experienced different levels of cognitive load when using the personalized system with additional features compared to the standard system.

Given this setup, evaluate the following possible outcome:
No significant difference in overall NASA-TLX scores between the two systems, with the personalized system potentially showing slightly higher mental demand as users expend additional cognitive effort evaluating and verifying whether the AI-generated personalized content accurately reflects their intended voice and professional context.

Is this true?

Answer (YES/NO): NO